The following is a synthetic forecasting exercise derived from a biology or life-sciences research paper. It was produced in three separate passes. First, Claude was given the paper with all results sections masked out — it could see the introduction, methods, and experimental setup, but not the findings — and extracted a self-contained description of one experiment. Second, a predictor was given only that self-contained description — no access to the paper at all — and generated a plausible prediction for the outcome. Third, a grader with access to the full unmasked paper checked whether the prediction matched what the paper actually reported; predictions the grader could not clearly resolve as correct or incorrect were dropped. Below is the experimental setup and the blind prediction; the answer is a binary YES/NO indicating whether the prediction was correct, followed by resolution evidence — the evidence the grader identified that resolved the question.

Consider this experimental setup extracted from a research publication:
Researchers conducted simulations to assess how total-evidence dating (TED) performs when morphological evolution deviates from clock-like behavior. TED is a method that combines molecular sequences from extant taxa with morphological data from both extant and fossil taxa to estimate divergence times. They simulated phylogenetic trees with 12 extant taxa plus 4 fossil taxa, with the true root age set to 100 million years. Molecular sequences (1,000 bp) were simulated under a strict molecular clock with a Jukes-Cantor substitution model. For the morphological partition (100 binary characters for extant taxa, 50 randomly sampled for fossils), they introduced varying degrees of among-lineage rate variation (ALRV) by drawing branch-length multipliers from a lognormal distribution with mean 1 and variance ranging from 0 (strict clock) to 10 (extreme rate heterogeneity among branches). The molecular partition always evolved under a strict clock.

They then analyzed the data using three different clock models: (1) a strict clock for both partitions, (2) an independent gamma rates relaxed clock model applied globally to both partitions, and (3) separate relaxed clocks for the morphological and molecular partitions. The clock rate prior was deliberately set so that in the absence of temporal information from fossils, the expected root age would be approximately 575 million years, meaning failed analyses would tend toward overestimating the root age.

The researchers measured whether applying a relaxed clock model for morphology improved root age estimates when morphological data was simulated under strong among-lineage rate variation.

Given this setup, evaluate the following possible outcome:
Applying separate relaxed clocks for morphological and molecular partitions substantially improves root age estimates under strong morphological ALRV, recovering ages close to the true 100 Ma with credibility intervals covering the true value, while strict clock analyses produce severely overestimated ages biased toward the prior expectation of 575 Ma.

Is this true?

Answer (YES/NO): NO